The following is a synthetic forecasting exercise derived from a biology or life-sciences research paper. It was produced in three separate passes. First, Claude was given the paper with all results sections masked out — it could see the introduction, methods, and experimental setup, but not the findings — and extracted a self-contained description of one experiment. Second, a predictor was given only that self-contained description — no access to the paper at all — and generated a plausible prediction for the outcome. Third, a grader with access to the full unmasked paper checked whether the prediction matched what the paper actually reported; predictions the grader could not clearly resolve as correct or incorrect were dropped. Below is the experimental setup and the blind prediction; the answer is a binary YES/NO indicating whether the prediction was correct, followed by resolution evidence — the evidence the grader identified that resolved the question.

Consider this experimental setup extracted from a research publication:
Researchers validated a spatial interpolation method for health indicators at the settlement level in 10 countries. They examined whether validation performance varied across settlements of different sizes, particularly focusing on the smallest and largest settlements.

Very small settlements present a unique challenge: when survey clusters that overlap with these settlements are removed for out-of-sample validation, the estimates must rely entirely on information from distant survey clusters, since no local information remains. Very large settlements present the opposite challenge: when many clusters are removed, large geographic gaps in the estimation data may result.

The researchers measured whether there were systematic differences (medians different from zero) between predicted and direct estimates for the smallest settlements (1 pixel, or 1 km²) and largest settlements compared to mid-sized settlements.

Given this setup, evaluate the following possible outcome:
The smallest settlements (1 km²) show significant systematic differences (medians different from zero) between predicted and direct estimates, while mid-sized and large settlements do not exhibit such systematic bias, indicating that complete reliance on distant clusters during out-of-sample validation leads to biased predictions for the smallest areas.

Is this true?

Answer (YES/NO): NO